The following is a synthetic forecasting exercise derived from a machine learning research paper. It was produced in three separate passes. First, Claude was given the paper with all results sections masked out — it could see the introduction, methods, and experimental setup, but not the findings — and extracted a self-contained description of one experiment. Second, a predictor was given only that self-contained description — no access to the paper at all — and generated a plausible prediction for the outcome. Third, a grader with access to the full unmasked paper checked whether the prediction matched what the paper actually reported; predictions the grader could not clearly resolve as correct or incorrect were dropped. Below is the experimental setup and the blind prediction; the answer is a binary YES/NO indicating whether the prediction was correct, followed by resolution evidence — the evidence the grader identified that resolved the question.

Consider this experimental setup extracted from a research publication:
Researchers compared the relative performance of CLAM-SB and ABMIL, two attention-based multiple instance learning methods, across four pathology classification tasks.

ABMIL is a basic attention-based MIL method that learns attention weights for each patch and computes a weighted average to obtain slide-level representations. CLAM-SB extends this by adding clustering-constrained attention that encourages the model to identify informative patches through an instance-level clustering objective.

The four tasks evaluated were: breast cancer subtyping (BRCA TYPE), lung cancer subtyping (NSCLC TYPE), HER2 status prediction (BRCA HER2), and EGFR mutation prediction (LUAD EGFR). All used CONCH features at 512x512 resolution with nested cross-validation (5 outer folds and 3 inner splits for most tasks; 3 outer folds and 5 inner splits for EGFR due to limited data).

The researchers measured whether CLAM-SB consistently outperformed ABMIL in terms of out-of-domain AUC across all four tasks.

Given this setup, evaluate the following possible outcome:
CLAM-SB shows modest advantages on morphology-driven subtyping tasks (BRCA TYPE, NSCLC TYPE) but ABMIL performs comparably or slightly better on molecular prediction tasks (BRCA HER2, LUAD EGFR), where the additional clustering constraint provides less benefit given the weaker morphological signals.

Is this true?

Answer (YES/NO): NO